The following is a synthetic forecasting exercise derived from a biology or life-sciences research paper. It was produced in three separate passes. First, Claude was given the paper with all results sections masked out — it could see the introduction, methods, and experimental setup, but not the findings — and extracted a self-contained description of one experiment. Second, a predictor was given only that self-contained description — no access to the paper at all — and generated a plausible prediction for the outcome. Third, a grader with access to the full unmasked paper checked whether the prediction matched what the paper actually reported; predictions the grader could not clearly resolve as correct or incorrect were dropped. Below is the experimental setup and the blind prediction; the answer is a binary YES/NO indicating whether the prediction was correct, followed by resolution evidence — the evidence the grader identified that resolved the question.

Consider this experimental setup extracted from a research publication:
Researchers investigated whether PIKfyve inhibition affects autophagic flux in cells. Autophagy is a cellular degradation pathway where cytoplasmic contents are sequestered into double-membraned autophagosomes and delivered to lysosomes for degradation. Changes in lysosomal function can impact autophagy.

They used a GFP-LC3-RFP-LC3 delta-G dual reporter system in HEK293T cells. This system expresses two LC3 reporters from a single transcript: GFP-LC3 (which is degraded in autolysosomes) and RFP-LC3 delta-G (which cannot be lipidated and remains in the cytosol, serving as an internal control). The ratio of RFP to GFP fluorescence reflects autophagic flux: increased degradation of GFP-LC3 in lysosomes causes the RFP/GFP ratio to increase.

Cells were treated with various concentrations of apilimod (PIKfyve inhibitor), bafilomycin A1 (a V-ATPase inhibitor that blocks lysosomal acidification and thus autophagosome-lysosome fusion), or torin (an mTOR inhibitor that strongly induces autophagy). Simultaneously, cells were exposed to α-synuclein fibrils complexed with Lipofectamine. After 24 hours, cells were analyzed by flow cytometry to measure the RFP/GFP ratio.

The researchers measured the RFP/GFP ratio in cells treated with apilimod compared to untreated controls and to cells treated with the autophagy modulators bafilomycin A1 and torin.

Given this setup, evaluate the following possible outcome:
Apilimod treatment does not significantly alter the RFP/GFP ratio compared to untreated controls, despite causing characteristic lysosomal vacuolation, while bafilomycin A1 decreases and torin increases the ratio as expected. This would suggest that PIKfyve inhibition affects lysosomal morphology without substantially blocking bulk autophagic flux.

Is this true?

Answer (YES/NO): NO